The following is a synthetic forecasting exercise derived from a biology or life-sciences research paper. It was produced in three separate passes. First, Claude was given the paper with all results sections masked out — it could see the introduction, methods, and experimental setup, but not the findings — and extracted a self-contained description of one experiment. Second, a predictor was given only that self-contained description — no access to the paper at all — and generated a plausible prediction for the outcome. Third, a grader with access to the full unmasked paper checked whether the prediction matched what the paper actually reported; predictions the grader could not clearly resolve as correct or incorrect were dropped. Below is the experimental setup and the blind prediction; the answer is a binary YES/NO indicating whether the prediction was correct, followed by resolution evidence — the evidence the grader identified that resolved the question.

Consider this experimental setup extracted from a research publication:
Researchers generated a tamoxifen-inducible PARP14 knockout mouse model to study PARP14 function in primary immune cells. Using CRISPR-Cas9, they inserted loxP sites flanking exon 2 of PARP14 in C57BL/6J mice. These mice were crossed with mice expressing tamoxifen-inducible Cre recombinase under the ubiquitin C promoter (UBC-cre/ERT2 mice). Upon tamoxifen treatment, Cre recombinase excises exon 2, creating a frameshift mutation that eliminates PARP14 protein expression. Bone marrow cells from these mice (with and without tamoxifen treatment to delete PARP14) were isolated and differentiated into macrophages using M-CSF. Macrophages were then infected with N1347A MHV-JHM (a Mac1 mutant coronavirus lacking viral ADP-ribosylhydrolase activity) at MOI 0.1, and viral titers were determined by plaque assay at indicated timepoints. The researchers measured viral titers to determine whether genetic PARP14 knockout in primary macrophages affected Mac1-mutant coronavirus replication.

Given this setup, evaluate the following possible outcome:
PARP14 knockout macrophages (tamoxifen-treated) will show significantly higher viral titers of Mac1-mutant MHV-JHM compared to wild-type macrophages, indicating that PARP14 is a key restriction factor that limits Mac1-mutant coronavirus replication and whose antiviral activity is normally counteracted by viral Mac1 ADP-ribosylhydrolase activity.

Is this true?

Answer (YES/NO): YES